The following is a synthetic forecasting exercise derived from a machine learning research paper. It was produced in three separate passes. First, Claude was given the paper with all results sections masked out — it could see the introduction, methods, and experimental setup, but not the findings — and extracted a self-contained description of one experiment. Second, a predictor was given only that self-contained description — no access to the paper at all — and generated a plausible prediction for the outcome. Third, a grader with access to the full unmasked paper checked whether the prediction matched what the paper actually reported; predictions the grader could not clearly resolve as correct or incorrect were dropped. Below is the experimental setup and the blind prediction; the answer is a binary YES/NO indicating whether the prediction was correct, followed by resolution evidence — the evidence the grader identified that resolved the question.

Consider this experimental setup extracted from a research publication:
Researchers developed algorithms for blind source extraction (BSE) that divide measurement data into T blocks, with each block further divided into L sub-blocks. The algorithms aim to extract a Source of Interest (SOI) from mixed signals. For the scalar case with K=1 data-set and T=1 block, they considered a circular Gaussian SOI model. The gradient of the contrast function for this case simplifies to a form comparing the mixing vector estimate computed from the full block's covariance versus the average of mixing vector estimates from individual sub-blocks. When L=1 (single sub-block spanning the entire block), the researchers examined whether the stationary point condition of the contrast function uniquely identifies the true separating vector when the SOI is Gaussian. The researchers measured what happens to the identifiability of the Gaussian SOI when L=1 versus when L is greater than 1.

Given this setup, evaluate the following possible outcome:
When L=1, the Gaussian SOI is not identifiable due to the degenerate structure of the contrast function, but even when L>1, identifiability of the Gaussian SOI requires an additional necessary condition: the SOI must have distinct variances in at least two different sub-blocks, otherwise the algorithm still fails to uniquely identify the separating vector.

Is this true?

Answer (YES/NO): YES